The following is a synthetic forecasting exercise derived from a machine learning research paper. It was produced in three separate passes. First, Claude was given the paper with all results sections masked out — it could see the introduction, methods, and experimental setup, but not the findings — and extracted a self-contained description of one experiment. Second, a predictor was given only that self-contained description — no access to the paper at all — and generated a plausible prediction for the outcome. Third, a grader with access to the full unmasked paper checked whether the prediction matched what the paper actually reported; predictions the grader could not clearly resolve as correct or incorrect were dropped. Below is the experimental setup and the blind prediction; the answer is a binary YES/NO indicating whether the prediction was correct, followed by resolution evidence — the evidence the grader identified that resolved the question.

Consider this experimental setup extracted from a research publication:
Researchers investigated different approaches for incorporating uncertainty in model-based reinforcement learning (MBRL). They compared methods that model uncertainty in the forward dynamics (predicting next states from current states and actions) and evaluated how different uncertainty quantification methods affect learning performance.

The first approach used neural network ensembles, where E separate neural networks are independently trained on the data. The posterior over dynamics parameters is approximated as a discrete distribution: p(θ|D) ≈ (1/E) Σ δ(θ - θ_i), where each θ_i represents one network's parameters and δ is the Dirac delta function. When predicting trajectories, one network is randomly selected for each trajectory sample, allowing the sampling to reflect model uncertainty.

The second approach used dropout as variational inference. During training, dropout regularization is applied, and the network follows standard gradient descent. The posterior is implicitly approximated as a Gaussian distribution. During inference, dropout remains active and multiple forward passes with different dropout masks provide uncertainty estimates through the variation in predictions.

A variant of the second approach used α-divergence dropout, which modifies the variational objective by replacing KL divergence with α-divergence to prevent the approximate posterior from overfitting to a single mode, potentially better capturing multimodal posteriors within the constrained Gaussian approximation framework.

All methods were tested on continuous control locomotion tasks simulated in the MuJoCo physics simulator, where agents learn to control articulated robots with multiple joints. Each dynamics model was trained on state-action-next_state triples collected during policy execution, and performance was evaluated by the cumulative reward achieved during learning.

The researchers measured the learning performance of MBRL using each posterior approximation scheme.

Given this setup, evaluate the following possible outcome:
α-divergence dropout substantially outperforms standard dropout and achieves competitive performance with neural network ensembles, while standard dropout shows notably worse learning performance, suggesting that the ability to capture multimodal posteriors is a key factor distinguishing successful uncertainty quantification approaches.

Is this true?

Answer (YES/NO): NO